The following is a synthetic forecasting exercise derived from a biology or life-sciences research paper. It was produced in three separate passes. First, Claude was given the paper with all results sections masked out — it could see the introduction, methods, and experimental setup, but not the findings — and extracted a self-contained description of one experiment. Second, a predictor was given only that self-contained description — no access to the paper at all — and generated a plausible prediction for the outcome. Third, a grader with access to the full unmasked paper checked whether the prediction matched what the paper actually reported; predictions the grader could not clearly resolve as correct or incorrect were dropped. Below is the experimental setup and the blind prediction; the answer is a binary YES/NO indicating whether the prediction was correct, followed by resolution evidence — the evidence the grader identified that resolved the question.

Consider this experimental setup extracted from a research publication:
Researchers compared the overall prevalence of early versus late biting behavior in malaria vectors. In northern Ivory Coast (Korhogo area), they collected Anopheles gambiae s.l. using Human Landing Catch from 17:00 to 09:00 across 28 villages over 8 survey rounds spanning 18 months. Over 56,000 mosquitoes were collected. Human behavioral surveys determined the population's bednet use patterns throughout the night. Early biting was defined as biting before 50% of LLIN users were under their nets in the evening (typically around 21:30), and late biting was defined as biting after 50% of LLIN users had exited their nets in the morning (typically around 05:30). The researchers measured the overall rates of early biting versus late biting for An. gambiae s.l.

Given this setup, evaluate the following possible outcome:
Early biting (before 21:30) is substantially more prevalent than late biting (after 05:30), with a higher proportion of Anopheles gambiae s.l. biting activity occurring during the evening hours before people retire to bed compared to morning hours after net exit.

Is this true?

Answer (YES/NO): YES